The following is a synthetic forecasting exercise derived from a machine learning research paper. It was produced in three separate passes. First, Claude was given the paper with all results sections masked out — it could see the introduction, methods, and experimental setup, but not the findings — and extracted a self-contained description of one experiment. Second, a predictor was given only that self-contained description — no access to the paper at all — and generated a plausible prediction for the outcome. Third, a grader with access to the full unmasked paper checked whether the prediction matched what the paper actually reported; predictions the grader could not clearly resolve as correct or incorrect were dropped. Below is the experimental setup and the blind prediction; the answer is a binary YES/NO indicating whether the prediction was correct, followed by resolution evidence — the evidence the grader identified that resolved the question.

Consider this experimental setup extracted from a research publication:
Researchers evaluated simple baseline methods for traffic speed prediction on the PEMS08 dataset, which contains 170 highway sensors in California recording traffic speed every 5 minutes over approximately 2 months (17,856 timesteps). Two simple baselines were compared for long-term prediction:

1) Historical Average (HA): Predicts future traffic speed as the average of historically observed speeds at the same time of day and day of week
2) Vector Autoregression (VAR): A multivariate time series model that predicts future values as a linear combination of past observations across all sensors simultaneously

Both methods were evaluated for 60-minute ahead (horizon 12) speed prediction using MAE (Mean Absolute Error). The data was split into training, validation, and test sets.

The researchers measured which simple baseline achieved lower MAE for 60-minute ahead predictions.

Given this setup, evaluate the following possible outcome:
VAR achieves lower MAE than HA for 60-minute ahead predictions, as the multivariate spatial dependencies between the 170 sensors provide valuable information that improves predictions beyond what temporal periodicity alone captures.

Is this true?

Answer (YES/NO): YES